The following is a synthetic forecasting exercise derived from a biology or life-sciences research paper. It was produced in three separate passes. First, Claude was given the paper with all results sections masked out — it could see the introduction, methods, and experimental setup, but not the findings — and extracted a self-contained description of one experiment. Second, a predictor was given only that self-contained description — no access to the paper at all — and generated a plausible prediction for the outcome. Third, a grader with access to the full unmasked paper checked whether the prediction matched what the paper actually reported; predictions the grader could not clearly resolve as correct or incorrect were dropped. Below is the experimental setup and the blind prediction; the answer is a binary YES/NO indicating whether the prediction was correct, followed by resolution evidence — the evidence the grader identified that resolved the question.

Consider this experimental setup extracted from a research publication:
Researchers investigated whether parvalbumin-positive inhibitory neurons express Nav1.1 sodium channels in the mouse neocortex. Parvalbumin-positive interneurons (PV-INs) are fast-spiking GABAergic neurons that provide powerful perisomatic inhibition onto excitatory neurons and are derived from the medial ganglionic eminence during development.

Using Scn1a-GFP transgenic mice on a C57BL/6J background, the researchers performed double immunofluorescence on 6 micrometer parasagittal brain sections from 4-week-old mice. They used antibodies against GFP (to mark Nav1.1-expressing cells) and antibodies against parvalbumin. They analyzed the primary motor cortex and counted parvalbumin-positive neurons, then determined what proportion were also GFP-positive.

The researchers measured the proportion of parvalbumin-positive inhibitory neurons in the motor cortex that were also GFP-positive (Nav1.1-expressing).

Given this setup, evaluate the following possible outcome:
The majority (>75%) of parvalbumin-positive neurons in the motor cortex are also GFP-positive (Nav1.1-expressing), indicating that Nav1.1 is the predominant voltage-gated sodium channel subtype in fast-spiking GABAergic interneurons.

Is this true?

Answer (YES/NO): YES